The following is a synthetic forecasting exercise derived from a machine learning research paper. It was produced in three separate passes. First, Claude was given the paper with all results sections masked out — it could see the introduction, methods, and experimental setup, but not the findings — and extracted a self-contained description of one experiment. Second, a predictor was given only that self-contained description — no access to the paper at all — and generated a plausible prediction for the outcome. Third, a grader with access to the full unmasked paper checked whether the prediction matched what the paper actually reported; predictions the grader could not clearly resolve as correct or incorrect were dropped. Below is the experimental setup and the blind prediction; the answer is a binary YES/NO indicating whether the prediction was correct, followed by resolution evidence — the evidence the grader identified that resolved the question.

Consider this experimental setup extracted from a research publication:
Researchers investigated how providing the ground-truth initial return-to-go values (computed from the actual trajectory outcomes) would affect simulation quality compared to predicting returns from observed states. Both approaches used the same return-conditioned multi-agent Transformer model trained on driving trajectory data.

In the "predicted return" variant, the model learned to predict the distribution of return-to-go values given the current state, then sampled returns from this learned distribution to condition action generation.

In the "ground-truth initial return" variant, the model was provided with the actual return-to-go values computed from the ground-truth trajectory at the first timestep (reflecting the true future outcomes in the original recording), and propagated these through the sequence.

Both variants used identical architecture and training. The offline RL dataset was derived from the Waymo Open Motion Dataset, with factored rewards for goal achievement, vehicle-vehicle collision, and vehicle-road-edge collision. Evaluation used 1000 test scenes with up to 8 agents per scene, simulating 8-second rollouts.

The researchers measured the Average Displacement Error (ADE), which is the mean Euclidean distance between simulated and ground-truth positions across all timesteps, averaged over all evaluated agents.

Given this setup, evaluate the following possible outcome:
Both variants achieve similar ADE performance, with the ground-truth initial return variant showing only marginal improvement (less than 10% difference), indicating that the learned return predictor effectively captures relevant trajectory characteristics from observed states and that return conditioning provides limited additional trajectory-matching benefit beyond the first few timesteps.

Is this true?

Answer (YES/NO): NO